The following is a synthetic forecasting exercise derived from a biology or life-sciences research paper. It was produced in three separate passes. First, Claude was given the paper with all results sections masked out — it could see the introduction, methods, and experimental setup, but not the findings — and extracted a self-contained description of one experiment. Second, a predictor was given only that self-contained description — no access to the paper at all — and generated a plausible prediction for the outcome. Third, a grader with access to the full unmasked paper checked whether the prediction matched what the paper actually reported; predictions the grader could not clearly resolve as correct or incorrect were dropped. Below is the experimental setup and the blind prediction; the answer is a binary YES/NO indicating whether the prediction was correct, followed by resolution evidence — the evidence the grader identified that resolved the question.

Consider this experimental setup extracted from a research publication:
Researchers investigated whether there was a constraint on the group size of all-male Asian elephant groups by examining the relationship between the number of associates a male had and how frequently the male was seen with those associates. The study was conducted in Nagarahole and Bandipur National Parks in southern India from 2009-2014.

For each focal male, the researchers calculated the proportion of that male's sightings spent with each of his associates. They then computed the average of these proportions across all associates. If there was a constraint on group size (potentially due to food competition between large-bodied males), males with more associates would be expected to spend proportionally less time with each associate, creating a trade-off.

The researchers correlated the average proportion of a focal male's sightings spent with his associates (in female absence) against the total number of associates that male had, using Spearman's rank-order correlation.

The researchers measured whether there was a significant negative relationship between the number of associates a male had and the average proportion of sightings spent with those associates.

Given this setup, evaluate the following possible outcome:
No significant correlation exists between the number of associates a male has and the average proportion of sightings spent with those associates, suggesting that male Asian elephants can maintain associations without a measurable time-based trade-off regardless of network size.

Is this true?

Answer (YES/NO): NO